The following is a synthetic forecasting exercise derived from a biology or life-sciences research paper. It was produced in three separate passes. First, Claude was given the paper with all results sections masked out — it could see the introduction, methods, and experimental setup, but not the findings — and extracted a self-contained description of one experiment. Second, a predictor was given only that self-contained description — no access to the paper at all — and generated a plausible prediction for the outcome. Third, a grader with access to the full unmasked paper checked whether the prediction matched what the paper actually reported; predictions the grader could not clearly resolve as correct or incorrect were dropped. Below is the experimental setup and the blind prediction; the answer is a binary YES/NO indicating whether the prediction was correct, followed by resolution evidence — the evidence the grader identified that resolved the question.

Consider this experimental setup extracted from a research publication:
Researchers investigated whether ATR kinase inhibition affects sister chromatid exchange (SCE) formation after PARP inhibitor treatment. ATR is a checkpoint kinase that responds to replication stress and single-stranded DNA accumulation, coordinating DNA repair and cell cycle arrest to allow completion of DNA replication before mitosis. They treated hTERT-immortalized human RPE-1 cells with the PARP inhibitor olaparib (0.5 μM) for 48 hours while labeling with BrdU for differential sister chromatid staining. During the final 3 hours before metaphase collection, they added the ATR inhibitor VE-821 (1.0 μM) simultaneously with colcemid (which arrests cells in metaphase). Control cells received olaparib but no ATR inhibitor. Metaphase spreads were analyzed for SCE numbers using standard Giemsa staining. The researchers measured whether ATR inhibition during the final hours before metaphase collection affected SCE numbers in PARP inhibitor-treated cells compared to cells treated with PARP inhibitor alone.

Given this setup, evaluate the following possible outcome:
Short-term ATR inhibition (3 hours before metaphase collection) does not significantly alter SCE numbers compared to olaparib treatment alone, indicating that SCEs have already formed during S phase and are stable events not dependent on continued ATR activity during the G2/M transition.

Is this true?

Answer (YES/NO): NO